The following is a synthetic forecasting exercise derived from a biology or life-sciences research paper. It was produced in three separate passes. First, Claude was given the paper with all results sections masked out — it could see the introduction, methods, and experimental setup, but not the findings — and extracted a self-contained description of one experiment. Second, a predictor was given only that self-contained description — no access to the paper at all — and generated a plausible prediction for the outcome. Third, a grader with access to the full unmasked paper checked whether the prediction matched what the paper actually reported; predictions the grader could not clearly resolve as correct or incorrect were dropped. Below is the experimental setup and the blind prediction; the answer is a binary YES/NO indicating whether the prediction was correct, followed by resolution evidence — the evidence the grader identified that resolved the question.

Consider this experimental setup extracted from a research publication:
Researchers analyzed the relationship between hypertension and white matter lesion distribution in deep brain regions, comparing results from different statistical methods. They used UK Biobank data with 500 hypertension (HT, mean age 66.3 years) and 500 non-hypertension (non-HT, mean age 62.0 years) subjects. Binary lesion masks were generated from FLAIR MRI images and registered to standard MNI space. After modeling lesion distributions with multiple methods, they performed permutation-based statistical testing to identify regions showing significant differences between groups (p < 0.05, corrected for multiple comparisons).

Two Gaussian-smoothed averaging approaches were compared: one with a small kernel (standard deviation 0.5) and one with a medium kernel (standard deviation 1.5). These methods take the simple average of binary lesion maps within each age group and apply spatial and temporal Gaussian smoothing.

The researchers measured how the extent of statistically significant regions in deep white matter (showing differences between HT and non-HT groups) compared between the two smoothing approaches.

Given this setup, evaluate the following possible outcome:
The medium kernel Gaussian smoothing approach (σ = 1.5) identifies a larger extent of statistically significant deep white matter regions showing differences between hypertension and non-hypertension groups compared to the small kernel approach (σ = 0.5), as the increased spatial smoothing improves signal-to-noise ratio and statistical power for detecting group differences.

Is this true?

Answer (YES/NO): YES